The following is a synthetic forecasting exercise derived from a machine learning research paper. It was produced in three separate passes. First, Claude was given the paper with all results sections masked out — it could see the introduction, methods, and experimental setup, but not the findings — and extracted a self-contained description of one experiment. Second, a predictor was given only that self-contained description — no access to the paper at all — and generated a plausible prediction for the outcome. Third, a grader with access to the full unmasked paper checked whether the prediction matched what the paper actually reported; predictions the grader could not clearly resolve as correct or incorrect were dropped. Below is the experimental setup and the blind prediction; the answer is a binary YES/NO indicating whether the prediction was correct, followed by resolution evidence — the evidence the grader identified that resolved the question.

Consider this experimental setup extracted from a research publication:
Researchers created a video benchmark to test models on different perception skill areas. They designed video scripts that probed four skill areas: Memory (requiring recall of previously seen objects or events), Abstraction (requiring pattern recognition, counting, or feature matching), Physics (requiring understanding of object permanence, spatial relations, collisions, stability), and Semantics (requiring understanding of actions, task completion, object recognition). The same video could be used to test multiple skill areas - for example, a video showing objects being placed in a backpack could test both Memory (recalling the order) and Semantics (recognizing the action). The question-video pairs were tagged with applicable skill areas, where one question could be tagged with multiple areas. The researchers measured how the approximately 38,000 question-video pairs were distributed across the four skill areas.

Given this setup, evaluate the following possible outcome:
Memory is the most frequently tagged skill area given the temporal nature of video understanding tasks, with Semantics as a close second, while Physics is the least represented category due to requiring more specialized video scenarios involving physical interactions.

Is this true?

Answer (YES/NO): NO